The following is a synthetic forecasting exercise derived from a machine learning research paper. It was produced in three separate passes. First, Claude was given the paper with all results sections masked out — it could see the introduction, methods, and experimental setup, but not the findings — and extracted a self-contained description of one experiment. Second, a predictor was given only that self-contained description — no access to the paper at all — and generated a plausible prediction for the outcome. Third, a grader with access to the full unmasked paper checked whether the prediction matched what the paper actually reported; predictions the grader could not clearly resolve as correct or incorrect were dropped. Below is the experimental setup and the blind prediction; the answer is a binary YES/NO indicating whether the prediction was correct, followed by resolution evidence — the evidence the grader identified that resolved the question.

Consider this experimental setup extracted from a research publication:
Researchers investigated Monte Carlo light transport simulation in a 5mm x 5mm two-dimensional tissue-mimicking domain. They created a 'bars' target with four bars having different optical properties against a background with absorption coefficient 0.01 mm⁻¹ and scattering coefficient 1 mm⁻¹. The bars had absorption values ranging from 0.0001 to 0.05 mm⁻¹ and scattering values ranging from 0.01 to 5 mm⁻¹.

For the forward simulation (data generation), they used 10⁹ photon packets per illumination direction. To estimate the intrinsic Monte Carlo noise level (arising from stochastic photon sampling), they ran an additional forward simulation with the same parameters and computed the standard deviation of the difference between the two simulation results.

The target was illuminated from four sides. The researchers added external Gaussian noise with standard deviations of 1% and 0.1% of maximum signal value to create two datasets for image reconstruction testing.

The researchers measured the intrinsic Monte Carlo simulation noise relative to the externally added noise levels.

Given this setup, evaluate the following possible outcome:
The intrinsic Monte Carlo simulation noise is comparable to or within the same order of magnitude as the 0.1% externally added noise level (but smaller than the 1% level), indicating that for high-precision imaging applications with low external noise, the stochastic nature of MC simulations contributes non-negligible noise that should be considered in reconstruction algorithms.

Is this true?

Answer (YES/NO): NO